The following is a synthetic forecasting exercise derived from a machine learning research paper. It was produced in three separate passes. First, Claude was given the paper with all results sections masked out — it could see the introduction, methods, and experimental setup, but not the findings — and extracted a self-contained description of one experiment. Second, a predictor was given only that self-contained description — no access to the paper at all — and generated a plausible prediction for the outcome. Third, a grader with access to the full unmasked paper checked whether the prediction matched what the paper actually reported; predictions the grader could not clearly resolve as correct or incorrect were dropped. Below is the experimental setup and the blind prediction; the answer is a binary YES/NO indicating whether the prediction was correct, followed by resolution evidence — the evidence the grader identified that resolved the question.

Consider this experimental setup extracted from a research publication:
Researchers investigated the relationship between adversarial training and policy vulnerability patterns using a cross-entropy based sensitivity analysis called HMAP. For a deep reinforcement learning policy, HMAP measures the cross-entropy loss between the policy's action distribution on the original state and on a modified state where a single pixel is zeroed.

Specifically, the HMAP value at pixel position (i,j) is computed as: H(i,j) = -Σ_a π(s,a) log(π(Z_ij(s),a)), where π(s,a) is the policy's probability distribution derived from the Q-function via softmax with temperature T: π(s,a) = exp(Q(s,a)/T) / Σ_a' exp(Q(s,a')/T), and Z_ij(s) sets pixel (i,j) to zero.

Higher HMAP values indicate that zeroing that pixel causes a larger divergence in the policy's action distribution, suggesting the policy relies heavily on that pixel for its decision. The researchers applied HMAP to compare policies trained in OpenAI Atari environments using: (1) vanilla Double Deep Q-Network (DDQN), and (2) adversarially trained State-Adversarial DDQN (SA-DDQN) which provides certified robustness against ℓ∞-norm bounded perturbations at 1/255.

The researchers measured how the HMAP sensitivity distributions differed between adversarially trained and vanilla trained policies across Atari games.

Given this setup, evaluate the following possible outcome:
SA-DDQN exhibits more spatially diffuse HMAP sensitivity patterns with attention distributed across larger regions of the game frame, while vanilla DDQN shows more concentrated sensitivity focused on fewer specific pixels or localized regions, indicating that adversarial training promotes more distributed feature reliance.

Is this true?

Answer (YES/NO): NO